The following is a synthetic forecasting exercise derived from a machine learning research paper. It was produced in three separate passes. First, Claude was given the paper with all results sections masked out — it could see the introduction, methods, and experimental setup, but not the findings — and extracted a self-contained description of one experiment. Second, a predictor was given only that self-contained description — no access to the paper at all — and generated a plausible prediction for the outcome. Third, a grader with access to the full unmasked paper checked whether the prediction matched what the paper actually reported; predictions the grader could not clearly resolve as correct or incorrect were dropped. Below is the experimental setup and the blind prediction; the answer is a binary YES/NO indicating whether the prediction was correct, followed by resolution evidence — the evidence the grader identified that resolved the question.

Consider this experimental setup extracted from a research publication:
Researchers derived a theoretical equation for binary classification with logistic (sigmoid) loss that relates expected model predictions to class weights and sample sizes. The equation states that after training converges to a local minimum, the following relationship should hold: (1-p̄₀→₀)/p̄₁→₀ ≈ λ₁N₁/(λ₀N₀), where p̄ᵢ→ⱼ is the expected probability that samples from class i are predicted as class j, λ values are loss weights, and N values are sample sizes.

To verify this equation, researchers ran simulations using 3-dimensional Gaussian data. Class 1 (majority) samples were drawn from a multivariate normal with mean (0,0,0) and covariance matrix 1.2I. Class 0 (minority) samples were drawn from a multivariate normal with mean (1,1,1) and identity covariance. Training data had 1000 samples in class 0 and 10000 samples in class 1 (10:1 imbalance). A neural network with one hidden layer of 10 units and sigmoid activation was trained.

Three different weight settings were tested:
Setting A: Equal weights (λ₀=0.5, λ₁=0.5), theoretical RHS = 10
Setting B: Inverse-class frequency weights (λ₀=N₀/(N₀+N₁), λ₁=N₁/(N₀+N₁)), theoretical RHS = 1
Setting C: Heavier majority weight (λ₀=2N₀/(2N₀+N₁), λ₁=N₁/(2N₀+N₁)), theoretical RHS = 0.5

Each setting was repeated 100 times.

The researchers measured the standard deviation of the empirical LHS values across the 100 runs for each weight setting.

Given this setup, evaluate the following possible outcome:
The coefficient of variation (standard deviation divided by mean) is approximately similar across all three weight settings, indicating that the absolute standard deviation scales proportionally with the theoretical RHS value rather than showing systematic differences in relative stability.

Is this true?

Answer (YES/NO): YES